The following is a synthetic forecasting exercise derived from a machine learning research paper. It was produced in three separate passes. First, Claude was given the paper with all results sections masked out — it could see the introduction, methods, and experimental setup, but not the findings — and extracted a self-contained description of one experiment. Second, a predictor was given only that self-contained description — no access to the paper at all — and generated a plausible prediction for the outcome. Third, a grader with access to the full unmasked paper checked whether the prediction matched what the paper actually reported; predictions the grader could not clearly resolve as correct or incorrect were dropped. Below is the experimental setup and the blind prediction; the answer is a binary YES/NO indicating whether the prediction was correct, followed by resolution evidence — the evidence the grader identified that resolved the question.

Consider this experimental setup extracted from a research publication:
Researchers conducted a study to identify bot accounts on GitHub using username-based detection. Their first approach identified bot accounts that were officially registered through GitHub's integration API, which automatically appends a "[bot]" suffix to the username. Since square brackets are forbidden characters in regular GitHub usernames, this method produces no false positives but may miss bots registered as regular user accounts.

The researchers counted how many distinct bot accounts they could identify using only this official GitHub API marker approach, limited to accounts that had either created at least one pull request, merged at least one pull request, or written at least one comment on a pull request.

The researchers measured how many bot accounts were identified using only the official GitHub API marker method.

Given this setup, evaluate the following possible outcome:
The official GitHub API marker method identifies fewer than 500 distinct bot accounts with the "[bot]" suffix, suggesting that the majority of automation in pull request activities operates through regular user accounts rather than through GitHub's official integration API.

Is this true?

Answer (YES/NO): NO